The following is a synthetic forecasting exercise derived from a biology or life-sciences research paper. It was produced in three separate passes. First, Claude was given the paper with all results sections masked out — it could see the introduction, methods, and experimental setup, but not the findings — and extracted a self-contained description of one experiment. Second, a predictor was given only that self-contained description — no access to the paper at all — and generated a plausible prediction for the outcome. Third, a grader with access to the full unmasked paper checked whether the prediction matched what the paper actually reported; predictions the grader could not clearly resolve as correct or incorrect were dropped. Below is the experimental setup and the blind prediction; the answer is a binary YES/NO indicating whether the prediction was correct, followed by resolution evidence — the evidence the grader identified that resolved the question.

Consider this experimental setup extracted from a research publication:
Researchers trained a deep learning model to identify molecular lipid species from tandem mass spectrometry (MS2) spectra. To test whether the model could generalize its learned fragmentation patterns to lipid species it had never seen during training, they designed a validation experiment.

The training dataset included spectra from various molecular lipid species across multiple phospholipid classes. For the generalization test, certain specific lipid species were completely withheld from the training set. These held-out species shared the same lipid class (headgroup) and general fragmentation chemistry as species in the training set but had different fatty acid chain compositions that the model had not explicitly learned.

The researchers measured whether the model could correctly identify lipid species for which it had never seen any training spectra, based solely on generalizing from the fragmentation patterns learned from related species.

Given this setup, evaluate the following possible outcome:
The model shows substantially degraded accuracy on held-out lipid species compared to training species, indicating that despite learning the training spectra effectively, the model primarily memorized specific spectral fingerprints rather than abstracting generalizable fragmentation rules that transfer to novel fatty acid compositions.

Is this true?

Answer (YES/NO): NO